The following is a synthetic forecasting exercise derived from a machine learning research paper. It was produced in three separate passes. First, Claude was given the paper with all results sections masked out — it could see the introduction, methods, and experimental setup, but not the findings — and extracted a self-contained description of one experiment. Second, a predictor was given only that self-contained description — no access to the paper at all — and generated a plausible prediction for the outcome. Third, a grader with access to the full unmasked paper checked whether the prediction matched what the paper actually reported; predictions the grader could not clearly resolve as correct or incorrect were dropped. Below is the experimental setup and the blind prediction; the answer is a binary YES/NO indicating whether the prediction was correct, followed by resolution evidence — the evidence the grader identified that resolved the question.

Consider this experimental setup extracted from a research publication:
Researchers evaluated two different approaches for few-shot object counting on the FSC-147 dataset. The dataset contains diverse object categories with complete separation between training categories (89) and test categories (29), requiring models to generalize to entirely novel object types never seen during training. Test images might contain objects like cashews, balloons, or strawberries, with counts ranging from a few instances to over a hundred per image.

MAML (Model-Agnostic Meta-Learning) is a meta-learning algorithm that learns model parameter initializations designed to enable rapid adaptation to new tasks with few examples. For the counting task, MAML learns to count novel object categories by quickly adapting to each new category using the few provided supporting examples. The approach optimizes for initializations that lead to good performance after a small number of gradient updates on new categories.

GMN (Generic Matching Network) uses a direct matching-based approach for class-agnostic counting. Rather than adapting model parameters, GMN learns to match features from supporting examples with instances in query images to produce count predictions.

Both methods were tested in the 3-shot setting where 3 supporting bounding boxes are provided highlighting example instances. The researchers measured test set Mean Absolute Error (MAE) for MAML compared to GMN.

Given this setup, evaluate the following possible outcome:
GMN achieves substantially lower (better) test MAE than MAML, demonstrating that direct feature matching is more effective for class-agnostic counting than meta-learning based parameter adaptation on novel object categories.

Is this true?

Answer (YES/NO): NO